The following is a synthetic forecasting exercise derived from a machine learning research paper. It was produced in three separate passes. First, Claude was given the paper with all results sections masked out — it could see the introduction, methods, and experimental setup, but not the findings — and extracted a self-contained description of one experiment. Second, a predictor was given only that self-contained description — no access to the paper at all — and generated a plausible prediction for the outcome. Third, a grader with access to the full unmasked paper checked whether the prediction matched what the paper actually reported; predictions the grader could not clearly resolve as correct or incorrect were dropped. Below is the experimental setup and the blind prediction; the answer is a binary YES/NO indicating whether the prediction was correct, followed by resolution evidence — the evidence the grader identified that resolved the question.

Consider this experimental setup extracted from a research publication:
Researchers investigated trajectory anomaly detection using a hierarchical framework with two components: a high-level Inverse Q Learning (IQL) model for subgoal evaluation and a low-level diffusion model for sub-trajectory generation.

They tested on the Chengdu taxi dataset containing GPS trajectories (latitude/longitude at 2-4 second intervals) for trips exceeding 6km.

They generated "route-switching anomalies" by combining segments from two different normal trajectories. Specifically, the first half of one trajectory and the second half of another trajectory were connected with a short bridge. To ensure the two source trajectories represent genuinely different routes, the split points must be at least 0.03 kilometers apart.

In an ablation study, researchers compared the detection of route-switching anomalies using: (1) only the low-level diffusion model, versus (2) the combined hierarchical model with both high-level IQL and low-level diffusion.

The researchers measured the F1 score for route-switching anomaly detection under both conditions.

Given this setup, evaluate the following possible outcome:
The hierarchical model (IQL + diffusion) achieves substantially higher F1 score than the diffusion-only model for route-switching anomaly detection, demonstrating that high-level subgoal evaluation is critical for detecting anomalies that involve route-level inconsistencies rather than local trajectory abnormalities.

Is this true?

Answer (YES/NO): YES